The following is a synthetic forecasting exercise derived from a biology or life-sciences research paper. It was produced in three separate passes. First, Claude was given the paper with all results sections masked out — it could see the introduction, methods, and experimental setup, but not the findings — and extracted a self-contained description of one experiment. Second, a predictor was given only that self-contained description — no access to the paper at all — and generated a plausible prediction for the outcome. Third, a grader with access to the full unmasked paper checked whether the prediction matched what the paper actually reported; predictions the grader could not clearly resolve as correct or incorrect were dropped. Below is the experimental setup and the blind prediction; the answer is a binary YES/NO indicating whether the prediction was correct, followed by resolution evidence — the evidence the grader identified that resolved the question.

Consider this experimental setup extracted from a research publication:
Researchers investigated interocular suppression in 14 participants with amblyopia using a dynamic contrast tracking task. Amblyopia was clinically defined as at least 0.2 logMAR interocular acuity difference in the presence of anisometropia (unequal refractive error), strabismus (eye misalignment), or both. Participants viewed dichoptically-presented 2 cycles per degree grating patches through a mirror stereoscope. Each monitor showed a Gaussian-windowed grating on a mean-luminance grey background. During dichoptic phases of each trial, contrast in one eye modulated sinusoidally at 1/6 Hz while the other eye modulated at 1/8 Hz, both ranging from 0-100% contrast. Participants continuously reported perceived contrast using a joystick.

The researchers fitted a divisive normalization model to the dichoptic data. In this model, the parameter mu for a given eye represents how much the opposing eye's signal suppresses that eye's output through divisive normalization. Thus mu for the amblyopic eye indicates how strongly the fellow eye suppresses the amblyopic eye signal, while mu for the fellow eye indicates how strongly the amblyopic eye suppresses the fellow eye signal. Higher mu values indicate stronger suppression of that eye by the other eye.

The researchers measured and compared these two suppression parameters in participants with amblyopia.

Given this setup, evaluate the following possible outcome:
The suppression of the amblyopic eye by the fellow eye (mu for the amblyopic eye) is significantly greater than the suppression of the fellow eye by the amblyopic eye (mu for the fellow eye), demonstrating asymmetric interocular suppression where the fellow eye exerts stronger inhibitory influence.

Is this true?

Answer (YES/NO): NO